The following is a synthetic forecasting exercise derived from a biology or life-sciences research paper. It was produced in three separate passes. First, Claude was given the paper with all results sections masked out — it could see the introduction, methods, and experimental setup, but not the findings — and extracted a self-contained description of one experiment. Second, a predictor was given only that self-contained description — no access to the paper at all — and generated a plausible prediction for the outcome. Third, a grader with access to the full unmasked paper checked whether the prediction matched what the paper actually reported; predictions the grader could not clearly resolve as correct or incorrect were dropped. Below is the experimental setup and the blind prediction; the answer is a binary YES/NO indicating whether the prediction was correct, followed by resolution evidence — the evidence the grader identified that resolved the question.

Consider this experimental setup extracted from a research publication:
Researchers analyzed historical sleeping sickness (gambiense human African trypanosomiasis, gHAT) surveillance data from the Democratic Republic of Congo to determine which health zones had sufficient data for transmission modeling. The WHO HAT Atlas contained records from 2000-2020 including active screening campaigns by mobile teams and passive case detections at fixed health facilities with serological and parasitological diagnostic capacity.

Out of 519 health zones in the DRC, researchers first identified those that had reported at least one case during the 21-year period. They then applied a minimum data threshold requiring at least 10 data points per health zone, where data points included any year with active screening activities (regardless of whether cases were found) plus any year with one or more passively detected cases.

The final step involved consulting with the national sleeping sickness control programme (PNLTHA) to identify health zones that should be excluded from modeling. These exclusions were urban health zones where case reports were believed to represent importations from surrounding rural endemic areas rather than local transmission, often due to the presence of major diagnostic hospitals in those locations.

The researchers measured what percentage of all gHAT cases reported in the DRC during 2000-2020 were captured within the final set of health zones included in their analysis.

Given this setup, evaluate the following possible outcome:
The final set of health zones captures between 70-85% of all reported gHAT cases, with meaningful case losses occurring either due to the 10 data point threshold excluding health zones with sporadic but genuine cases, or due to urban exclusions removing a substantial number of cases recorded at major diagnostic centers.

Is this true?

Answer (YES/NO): NO